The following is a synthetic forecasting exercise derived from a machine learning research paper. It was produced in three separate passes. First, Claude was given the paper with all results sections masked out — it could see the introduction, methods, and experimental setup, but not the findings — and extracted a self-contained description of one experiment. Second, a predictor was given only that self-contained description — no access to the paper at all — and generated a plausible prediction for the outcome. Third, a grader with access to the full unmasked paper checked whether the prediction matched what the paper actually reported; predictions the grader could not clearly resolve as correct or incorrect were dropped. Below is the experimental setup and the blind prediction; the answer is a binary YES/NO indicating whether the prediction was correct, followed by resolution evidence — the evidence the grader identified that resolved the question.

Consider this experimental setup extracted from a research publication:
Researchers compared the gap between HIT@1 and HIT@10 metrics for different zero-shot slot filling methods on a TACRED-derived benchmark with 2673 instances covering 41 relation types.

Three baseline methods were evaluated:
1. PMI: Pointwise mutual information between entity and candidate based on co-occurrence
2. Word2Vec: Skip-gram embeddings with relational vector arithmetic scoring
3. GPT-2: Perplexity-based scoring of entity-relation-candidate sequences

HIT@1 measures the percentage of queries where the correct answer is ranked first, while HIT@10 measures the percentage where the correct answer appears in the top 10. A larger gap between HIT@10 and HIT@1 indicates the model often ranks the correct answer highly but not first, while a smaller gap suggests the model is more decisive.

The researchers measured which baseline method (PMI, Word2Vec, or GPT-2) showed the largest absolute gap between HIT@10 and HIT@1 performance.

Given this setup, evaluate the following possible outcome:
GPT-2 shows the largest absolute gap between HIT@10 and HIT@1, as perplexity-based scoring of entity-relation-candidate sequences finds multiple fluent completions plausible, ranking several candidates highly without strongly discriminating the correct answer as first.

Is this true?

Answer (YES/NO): NO